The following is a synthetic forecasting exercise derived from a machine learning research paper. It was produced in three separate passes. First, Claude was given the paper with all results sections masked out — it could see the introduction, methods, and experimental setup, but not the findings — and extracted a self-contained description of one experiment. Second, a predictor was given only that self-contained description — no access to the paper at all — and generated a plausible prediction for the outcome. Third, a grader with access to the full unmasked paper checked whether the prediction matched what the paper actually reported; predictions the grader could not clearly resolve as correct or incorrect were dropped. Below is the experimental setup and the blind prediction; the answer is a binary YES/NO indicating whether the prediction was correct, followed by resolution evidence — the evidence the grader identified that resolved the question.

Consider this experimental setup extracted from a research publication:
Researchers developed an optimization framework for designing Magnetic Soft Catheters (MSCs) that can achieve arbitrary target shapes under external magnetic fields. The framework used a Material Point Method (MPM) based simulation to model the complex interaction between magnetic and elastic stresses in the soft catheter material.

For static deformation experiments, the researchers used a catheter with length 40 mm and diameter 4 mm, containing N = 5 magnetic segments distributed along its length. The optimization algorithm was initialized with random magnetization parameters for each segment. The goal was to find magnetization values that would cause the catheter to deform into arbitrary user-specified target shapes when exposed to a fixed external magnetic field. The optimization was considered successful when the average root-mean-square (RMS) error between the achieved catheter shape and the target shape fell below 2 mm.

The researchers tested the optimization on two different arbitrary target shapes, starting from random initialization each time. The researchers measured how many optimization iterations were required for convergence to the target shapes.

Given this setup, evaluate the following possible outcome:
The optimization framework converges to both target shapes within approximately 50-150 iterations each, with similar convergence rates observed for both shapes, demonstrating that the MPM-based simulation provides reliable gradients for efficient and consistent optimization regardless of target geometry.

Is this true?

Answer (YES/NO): NO